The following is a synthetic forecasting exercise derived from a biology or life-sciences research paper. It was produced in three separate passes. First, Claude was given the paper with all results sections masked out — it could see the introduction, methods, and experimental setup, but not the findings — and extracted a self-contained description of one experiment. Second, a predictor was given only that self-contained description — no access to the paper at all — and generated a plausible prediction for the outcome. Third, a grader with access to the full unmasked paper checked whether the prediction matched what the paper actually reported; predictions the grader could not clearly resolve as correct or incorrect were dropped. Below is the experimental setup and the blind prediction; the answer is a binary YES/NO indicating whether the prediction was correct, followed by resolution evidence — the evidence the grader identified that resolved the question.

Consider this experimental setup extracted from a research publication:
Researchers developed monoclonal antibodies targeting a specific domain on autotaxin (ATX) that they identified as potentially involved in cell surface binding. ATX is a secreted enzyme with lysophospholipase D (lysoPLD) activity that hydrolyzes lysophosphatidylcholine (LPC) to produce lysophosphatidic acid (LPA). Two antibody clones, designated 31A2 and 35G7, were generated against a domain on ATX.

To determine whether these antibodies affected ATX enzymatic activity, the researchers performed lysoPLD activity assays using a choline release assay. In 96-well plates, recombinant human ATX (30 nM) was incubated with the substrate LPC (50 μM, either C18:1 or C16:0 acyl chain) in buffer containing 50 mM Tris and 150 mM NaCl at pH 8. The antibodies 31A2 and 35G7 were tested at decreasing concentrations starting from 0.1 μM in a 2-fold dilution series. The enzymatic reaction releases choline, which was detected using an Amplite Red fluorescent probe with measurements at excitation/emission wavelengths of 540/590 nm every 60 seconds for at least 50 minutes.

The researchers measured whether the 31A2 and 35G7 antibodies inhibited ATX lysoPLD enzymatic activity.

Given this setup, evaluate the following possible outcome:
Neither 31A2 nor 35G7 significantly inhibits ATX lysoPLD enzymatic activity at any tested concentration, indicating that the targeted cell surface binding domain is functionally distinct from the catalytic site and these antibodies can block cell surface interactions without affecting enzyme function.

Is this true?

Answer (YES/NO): YES